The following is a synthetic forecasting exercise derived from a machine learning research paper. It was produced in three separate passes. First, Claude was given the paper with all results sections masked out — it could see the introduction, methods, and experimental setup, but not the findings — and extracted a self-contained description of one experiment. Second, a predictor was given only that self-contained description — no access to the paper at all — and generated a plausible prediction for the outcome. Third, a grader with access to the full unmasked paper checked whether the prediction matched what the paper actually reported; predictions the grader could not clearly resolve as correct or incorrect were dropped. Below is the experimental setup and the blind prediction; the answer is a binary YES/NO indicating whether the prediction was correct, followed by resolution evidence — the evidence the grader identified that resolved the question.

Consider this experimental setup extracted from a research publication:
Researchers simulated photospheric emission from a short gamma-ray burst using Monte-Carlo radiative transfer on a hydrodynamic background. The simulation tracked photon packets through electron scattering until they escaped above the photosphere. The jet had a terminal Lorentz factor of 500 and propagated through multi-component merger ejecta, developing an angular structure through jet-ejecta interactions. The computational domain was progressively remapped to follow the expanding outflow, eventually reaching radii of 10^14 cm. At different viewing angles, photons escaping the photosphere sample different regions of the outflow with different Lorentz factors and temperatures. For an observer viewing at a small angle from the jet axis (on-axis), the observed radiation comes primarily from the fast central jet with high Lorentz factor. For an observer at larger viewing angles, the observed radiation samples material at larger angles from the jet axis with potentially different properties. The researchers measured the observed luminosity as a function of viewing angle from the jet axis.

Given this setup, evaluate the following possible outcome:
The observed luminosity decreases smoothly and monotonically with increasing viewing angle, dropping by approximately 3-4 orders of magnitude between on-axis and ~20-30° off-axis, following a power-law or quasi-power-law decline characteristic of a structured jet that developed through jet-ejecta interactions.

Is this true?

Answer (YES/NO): NO